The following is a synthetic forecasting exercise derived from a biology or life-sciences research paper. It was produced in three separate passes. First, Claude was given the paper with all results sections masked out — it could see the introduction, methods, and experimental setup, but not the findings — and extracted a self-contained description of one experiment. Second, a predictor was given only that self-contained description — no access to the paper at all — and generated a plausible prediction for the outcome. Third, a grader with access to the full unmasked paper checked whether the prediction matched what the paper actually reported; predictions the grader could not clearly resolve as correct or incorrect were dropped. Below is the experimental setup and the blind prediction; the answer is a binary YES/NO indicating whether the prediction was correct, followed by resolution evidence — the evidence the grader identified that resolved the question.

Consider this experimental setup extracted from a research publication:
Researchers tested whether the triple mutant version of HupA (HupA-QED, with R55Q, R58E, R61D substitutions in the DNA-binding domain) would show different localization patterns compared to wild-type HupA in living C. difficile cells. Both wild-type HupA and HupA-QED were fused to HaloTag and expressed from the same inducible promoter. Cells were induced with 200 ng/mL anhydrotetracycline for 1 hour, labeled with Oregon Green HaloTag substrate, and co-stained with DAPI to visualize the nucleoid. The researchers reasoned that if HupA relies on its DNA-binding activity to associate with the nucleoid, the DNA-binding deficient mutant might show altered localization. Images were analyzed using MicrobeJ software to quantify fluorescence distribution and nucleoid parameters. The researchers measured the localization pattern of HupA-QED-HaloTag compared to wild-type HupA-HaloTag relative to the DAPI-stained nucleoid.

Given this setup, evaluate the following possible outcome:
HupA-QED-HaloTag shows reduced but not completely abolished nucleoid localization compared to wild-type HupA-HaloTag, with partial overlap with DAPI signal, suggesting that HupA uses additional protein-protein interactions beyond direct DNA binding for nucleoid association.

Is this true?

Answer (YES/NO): NO